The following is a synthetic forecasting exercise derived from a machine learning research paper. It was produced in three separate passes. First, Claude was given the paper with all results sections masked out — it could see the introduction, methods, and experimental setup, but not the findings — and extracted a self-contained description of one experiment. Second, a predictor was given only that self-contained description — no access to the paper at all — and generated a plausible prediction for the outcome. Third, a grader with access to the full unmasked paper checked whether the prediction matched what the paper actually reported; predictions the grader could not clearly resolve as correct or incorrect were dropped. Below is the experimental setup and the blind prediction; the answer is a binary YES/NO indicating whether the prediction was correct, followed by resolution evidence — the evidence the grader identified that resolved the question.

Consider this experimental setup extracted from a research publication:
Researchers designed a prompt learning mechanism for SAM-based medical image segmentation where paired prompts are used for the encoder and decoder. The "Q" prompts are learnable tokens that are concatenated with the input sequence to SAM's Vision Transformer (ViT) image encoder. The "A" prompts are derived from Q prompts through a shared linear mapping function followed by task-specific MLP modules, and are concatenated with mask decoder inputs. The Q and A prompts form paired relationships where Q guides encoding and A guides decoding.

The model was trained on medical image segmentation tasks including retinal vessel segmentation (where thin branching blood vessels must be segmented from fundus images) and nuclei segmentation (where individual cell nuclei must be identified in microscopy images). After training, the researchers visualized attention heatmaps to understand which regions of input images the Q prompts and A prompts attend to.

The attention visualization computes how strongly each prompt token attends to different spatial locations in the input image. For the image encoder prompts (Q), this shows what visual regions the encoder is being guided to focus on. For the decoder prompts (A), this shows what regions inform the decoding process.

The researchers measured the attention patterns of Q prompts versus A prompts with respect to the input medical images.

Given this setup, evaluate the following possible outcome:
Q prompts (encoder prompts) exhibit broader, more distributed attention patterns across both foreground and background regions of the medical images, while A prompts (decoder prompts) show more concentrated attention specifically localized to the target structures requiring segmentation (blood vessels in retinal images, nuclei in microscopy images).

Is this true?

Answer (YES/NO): NO